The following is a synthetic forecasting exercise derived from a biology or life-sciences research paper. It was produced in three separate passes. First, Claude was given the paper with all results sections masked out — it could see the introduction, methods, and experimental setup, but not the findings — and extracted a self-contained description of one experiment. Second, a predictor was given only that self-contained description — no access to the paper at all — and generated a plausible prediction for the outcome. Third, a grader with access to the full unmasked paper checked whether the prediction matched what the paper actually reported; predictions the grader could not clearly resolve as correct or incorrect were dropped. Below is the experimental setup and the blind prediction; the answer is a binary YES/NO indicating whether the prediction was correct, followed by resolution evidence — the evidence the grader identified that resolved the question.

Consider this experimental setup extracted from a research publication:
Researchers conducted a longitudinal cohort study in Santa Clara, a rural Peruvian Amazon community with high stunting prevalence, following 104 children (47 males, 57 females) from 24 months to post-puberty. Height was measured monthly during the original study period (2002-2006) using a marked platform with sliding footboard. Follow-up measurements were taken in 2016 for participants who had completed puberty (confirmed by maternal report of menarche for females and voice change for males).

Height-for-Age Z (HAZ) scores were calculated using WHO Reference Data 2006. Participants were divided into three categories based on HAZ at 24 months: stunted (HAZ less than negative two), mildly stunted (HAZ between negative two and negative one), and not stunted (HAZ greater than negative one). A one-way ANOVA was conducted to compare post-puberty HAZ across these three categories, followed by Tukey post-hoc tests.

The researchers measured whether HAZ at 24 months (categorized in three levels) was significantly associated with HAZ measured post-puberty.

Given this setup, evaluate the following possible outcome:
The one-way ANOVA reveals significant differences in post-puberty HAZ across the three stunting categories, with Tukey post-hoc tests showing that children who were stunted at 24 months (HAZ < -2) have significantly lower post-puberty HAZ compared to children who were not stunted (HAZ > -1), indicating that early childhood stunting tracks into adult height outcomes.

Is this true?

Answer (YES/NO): YES